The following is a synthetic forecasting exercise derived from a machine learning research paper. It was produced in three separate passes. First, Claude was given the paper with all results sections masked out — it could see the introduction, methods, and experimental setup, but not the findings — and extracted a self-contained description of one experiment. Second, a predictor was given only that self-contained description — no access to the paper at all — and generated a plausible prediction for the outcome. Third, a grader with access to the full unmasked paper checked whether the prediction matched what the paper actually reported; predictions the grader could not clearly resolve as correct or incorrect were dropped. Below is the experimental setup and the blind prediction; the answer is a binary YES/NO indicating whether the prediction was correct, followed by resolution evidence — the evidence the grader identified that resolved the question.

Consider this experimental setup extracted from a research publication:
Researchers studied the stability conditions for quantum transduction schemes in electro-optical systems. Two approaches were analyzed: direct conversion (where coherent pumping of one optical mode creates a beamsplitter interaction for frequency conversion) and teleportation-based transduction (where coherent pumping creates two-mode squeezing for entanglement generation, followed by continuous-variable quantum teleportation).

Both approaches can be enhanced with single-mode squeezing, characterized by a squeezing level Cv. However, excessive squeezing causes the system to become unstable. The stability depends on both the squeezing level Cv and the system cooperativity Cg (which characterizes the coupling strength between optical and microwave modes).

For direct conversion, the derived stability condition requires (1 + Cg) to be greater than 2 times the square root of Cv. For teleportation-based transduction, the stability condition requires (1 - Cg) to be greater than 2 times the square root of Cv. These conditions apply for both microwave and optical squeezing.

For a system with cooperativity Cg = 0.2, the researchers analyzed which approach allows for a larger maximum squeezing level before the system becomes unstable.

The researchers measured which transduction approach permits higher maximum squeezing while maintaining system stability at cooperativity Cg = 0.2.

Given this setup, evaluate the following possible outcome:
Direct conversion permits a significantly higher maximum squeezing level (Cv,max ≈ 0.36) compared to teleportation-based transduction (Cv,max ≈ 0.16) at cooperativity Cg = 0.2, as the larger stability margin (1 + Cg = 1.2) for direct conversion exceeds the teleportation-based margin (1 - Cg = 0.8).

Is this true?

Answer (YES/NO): YES